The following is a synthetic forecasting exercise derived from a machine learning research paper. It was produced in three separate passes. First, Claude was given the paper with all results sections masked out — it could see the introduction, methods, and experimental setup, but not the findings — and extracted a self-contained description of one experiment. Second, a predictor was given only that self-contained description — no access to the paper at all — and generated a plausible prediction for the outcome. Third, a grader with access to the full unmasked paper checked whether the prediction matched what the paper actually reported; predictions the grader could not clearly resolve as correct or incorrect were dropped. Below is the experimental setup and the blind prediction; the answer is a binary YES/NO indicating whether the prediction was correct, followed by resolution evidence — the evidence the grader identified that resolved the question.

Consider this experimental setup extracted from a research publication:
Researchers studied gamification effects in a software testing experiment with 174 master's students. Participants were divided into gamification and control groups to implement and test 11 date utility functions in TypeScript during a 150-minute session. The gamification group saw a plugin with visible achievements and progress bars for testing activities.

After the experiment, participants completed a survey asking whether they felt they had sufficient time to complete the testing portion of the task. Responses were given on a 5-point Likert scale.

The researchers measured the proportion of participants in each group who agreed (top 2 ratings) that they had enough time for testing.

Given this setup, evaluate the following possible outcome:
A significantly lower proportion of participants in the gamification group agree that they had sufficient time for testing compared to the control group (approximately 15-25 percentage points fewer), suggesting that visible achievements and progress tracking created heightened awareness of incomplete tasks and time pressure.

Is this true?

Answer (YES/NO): NO